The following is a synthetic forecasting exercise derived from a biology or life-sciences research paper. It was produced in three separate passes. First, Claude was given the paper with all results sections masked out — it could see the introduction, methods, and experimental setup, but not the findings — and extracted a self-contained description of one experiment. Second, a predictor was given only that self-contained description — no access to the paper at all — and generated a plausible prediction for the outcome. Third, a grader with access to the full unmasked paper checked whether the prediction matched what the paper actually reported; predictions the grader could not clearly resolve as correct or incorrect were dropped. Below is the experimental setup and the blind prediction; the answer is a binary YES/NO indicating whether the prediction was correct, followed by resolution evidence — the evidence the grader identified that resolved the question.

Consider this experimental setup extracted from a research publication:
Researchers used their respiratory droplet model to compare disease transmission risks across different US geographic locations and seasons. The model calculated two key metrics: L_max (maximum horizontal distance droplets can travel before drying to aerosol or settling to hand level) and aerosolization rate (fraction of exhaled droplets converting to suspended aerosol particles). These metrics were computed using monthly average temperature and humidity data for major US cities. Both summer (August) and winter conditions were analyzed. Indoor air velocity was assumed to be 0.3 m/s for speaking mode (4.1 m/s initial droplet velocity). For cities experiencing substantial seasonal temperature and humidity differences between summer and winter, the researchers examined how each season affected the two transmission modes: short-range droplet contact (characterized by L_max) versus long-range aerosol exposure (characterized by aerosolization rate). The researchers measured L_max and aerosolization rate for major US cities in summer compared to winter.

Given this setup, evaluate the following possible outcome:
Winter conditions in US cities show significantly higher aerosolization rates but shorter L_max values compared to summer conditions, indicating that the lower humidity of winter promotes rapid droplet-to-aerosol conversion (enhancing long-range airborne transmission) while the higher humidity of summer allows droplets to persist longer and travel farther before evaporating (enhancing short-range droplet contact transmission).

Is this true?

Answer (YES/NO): NO